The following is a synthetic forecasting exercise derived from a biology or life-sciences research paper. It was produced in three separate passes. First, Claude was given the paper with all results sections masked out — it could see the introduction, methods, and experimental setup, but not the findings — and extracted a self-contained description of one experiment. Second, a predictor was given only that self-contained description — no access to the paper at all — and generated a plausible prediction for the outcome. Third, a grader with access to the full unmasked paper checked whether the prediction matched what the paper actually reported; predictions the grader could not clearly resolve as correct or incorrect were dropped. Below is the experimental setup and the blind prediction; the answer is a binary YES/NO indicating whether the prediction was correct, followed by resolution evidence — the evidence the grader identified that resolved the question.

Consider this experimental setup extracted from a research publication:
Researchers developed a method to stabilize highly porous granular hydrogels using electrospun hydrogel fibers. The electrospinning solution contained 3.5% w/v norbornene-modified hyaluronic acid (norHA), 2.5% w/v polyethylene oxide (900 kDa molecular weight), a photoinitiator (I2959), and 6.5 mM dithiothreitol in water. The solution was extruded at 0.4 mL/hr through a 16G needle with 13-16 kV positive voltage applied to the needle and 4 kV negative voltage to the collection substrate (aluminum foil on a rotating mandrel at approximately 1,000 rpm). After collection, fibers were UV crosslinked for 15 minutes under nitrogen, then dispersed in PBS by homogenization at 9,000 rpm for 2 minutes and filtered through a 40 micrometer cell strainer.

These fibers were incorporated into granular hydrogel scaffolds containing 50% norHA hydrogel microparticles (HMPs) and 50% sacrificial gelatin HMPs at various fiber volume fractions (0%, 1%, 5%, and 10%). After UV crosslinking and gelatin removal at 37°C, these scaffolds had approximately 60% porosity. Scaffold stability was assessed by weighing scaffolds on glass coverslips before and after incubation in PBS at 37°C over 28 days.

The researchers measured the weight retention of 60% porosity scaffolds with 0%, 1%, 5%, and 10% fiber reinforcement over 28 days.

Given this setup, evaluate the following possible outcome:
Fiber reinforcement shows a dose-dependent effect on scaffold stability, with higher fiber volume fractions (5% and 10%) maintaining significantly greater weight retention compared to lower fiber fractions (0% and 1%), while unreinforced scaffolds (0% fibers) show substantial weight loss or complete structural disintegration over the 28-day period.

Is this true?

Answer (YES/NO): YES